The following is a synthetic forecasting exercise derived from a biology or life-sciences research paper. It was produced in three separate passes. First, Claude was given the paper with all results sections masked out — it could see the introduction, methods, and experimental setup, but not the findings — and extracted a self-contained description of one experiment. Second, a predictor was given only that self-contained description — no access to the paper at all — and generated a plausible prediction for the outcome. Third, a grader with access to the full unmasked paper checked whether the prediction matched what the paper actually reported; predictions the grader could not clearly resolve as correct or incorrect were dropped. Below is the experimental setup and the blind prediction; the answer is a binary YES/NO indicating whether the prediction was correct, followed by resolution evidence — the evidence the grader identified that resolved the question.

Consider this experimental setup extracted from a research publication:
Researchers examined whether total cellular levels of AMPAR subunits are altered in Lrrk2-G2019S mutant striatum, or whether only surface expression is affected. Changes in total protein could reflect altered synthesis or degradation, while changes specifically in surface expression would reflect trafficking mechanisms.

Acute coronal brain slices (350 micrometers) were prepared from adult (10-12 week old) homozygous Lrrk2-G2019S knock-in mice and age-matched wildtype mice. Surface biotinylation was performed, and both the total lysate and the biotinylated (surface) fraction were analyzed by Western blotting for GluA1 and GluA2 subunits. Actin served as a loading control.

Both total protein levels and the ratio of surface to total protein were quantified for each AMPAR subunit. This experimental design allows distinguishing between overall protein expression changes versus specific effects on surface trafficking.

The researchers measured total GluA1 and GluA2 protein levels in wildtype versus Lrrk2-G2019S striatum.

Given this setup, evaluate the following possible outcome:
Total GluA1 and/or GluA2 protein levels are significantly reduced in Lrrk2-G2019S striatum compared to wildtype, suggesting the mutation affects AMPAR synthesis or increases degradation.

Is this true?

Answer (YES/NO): NO